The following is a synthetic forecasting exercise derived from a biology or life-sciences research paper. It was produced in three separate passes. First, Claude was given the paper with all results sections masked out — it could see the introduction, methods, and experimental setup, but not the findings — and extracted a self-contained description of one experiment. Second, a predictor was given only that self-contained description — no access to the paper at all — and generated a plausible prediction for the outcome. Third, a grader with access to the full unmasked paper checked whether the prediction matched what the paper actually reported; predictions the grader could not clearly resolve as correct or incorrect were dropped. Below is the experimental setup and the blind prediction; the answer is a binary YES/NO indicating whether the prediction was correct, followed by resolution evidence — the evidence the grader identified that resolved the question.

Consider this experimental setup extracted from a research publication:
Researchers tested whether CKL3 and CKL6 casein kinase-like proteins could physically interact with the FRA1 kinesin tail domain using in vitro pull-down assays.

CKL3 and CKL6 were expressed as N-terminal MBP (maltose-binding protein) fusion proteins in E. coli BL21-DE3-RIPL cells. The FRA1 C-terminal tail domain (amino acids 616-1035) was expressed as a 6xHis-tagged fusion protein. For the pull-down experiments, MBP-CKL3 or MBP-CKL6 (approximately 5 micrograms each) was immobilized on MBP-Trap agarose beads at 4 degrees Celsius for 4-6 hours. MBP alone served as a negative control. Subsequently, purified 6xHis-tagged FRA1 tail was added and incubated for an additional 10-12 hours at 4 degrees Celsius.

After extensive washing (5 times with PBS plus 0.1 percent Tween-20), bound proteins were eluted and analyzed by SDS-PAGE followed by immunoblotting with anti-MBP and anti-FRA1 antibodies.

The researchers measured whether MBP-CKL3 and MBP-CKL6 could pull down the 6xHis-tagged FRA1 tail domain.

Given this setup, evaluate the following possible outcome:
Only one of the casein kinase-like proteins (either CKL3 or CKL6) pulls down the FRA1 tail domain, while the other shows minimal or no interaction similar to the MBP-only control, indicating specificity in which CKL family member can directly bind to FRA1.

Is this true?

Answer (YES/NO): NO